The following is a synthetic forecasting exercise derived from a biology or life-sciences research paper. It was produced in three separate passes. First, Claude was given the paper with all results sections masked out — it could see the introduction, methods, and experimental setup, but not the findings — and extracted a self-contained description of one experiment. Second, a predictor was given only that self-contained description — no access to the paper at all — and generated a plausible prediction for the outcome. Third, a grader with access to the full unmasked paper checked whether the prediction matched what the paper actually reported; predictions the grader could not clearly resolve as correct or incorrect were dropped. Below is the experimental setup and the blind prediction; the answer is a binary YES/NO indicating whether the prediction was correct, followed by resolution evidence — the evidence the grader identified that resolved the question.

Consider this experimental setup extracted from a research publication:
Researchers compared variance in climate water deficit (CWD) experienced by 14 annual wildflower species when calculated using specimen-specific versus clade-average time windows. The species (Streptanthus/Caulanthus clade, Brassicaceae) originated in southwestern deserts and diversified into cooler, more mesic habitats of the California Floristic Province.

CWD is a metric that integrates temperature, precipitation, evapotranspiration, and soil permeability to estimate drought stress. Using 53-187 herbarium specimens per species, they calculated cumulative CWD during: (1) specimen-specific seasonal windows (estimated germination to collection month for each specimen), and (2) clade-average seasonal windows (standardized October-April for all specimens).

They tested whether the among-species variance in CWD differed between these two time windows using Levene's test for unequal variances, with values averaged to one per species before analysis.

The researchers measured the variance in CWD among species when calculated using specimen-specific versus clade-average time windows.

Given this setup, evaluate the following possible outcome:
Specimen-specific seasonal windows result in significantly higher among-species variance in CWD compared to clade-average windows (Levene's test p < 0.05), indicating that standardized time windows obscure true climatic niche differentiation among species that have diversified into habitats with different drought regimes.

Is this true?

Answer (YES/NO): NO